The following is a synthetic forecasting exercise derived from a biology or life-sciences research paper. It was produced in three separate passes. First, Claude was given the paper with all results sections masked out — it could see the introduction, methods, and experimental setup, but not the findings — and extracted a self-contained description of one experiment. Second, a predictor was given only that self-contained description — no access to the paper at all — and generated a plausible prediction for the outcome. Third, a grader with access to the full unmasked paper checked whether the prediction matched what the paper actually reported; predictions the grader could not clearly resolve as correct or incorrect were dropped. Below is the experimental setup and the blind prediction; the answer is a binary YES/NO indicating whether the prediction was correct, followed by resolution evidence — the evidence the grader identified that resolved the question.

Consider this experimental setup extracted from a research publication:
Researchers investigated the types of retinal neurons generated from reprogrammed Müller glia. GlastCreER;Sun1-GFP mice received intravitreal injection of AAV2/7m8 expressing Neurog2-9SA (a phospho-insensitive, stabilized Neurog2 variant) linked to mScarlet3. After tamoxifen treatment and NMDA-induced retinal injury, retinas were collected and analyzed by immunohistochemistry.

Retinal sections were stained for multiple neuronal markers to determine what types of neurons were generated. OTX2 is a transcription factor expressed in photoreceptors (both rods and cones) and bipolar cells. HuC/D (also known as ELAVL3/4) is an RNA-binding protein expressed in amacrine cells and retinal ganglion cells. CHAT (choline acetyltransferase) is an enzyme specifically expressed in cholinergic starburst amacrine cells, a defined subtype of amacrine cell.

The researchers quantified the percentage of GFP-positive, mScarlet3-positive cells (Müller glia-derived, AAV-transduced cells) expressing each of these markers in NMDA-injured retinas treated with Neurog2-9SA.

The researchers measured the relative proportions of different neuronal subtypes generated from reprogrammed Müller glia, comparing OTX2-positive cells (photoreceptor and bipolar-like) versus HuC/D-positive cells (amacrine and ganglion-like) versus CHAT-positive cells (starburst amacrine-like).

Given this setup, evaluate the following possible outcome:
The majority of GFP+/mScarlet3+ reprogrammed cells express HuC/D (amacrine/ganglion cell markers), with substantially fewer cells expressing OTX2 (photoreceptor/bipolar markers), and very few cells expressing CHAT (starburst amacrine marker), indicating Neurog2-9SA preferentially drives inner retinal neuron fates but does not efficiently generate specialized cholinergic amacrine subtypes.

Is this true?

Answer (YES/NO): NO